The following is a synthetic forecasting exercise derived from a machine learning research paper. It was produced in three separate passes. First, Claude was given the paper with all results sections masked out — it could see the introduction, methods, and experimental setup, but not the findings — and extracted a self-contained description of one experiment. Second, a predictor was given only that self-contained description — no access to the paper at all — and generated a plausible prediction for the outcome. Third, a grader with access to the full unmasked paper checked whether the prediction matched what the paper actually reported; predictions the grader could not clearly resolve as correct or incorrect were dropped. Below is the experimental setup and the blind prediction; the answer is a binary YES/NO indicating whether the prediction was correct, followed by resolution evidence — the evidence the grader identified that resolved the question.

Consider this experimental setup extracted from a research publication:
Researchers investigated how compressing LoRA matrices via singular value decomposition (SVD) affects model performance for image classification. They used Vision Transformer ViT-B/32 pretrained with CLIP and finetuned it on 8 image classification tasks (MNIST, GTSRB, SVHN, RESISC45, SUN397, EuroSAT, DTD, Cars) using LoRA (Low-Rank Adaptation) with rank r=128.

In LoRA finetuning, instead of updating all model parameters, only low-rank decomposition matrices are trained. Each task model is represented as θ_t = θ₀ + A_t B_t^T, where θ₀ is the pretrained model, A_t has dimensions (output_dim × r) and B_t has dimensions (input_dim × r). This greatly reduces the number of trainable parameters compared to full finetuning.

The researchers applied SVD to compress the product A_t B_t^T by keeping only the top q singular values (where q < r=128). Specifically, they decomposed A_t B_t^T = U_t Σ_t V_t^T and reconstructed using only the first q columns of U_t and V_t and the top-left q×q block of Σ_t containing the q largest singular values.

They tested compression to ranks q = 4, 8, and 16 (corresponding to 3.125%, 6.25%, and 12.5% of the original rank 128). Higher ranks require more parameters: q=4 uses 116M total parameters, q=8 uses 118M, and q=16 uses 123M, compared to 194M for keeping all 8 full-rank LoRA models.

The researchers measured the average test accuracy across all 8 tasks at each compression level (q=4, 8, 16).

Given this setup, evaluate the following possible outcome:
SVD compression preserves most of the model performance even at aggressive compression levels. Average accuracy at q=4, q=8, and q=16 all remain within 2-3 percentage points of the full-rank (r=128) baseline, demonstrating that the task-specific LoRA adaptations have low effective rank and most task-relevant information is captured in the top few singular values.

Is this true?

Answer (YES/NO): NO